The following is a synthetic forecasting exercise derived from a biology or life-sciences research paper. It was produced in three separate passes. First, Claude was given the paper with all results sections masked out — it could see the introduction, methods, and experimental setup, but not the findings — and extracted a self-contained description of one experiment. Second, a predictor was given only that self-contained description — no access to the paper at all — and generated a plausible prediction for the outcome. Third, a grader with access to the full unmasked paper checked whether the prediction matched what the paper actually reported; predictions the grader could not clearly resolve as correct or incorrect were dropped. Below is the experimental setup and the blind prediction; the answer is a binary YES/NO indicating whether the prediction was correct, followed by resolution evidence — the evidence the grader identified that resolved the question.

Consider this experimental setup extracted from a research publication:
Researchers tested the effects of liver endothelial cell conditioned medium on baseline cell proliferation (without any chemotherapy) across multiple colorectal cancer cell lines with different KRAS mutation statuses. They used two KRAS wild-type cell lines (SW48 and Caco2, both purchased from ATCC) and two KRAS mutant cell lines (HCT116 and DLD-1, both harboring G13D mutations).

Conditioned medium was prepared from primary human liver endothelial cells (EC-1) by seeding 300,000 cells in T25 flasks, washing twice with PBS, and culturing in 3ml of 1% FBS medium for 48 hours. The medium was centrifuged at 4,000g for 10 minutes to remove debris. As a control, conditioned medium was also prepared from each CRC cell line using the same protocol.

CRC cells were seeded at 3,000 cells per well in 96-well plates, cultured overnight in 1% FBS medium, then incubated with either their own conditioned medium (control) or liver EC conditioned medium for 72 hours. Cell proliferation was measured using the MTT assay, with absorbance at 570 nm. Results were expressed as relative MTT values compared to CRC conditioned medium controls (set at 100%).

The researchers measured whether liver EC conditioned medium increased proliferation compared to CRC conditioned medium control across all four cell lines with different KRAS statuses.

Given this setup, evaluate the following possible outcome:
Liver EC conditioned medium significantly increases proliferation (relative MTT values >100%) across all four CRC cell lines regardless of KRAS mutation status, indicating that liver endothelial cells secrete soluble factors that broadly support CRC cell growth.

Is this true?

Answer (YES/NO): YES